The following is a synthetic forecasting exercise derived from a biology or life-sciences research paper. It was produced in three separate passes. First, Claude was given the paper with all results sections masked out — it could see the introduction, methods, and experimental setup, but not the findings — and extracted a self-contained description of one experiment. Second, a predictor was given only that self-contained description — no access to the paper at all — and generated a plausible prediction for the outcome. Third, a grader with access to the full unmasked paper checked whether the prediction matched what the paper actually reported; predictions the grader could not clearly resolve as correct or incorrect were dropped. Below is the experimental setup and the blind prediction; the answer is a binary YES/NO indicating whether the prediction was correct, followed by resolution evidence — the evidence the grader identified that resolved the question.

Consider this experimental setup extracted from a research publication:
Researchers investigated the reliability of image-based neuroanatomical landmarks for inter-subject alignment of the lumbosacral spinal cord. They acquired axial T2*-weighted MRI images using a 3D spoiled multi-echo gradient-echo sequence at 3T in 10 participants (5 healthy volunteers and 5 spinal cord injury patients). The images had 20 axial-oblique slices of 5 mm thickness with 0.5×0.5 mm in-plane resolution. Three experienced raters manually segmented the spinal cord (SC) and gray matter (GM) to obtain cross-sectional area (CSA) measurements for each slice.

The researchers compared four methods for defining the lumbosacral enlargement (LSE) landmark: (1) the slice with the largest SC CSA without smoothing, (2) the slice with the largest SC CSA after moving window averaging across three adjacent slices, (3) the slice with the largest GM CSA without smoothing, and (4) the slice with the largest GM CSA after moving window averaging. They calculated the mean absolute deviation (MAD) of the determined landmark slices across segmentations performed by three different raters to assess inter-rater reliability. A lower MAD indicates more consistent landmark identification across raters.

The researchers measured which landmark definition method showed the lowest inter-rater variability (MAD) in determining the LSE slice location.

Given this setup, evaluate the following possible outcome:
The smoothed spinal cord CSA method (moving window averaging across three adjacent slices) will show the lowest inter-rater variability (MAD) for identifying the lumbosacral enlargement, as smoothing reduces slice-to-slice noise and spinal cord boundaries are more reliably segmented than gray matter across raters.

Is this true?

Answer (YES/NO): NO